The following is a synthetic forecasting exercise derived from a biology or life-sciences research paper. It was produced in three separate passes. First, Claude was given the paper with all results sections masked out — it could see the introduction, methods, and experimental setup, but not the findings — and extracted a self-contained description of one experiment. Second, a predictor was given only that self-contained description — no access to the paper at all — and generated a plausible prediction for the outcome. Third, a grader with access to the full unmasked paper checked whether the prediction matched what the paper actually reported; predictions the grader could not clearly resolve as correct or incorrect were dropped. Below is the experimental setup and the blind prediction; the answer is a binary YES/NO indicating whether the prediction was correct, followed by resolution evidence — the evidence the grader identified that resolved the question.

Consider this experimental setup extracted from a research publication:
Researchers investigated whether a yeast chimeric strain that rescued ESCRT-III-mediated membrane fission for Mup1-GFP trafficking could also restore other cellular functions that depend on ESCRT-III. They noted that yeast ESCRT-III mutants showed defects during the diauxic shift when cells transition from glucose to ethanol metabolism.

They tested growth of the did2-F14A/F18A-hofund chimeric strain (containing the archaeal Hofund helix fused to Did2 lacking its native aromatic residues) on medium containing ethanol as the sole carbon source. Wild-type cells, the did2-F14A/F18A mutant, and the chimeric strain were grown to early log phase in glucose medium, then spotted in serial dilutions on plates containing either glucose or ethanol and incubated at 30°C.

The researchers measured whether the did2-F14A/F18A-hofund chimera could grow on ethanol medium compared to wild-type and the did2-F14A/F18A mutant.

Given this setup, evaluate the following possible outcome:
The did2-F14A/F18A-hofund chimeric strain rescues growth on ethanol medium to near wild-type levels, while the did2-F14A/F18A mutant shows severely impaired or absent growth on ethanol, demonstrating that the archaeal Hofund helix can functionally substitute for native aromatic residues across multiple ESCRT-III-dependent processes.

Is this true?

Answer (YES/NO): NO